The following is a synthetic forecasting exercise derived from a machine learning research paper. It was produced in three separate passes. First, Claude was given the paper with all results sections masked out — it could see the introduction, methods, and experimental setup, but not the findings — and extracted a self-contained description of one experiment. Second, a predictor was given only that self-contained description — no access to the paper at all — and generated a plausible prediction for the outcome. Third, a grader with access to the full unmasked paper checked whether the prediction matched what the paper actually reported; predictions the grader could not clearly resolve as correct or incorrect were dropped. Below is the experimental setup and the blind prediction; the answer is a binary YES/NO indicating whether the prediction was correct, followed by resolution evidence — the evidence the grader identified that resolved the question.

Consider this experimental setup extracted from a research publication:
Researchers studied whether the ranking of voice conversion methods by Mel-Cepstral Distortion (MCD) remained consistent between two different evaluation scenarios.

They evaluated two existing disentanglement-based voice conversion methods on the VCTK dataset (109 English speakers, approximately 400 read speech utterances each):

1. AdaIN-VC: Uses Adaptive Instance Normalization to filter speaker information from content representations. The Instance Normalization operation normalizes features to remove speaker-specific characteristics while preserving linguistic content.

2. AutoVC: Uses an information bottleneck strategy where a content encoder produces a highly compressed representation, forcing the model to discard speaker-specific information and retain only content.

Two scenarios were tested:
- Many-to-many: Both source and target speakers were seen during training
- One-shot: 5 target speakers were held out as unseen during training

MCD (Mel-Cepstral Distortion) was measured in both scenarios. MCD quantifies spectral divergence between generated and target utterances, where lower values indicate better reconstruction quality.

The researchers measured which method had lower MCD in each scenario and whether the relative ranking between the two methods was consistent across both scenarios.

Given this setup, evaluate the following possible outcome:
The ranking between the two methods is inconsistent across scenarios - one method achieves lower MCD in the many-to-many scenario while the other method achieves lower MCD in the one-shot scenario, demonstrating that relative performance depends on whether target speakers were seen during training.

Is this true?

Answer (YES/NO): YES